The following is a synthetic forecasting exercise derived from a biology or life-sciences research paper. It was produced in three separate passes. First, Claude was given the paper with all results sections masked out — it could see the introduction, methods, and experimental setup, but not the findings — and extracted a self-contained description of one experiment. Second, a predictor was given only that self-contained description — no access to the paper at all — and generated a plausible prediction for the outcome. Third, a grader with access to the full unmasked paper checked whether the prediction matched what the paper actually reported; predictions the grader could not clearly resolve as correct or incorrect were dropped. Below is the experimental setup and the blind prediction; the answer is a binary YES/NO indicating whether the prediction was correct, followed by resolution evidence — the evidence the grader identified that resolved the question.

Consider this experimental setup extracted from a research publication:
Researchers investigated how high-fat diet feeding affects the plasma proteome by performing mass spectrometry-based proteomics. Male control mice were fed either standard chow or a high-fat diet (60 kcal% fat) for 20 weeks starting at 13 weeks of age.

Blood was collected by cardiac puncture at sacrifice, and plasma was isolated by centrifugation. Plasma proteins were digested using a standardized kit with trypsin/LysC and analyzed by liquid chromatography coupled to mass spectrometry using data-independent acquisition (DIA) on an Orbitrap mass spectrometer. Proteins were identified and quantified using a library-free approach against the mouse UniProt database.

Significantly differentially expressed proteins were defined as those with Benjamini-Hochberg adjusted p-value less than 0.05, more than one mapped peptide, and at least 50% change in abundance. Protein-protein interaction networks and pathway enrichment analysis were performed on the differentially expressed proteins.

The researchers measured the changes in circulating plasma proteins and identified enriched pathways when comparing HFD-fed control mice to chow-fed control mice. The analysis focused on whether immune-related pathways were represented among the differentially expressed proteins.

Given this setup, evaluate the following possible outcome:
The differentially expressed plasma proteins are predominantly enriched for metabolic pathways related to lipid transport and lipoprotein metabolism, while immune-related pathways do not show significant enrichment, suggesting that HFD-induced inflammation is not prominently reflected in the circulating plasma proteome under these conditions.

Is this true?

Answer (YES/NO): NO